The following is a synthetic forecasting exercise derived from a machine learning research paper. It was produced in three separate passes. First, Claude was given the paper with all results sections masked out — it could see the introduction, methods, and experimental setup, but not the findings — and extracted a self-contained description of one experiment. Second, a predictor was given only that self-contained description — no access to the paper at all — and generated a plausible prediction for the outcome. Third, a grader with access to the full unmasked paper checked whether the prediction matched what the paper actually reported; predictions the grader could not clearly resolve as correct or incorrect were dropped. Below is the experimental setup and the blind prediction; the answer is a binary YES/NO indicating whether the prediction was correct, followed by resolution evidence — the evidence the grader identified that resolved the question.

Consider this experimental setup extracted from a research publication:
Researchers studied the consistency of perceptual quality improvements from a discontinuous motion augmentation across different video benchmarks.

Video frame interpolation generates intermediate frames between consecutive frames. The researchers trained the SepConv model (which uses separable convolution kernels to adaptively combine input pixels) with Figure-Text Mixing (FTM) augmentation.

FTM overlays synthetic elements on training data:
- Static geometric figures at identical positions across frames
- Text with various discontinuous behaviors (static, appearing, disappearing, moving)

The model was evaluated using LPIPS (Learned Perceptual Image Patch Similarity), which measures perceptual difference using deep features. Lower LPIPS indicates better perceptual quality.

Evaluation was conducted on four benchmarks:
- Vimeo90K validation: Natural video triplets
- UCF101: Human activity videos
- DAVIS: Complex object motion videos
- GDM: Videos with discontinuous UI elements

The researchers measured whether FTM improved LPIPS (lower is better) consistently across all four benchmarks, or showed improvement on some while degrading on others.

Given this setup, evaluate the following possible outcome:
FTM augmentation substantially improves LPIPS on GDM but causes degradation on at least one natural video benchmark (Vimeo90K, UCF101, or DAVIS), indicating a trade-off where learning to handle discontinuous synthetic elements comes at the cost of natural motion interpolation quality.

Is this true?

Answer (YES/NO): NO